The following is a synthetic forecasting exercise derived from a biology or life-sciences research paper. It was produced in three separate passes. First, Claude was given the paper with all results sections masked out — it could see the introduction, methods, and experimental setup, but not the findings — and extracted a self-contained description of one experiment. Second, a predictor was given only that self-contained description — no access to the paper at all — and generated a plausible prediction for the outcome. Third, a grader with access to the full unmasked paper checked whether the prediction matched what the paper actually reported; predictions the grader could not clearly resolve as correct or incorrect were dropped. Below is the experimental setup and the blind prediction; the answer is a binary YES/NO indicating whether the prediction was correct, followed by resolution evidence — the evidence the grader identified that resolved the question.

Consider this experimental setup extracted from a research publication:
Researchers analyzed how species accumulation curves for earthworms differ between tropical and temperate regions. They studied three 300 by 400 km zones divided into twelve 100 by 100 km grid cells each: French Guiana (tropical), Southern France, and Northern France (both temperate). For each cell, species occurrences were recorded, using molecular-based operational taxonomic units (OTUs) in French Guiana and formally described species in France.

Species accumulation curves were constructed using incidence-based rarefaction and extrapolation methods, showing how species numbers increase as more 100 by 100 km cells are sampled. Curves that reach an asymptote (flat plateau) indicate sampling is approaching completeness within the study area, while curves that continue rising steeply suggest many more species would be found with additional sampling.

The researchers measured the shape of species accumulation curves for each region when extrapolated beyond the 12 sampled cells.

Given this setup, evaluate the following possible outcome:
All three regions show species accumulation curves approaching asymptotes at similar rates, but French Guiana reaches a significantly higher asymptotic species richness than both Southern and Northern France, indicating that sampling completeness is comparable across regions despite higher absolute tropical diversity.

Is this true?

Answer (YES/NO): NO